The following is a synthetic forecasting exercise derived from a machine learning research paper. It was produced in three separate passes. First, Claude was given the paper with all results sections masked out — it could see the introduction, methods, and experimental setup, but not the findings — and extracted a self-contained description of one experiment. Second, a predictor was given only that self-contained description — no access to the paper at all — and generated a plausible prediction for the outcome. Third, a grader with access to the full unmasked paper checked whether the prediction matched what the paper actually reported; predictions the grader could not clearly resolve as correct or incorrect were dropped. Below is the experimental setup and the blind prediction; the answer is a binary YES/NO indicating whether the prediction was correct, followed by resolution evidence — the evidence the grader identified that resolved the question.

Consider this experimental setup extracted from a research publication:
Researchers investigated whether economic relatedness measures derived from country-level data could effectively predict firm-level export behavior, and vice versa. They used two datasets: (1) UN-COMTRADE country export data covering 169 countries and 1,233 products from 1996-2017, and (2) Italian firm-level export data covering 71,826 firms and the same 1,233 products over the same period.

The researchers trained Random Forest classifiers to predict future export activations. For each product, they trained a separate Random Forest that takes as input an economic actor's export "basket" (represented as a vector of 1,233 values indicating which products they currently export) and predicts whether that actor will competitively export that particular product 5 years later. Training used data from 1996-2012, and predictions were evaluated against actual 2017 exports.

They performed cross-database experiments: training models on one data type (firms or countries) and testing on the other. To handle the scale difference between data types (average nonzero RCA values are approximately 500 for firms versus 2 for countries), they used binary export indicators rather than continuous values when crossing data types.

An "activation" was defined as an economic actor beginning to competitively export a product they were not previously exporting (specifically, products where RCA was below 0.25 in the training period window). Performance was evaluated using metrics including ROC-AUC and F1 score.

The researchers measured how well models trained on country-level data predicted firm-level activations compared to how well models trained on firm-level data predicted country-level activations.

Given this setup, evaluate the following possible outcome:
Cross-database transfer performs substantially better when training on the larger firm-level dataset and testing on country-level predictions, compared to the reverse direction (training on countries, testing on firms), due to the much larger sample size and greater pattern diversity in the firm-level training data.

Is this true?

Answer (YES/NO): NO